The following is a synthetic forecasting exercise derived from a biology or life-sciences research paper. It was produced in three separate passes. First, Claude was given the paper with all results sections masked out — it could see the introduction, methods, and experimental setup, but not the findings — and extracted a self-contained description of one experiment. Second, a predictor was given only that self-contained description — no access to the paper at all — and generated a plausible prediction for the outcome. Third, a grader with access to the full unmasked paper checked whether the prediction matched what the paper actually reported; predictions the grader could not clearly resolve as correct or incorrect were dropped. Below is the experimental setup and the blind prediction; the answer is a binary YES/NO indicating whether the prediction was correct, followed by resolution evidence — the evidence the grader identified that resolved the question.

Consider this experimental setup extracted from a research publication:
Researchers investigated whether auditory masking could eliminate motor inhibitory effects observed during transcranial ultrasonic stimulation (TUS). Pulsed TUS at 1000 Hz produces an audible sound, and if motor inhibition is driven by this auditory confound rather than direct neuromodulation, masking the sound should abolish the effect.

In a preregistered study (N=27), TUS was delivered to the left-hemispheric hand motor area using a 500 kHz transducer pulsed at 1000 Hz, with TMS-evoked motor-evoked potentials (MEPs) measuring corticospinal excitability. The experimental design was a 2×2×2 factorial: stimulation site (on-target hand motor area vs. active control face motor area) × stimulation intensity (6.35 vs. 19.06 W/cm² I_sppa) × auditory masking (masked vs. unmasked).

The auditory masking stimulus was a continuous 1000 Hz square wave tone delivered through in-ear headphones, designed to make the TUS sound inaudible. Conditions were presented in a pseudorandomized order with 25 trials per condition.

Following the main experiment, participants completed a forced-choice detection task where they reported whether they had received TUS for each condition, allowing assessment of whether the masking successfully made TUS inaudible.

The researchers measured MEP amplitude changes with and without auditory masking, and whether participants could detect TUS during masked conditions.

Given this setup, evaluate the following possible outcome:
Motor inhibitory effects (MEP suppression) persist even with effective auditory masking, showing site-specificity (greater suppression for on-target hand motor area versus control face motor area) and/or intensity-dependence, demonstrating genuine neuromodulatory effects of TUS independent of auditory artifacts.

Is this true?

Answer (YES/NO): NO